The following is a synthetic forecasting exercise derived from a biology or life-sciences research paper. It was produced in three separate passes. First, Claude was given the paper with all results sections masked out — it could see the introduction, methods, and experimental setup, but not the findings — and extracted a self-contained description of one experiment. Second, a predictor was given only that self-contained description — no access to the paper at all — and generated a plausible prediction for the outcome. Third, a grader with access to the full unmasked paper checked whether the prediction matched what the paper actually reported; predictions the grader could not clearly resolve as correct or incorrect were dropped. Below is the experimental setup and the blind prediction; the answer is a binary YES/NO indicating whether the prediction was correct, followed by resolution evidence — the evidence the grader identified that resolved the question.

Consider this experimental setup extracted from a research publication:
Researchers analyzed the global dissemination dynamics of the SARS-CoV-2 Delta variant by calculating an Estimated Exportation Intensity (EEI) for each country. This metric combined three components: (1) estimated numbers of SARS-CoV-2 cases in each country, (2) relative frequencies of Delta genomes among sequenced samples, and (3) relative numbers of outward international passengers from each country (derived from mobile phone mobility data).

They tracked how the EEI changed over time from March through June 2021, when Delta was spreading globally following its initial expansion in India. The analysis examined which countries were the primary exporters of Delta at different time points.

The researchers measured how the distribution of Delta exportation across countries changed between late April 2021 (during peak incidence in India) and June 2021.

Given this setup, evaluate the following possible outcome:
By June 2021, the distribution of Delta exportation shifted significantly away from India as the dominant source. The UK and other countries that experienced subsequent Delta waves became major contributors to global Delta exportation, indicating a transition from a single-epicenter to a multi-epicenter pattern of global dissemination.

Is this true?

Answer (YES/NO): YES